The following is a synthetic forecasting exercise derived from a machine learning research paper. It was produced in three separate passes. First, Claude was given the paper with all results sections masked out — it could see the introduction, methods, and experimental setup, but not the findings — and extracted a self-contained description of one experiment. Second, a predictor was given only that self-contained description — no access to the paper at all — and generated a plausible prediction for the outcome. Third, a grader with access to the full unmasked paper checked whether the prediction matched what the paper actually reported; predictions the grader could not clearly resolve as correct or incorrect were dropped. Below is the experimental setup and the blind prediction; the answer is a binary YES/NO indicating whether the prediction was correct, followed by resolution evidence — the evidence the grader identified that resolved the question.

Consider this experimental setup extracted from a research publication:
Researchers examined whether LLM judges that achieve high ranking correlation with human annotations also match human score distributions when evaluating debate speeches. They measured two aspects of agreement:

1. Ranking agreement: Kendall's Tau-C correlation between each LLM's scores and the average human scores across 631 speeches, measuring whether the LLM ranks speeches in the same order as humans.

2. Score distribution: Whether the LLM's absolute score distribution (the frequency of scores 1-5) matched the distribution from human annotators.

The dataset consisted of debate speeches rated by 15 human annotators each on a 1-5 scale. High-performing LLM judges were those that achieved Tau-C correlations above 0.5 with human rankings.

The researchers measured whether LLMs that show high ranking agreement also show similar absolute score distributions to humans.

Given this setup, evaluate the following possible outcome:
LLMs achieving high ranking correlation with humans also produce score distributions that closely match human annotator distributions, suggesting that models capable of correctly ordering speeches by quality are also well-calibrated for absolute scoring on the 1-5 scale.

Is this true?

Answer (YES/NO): NO